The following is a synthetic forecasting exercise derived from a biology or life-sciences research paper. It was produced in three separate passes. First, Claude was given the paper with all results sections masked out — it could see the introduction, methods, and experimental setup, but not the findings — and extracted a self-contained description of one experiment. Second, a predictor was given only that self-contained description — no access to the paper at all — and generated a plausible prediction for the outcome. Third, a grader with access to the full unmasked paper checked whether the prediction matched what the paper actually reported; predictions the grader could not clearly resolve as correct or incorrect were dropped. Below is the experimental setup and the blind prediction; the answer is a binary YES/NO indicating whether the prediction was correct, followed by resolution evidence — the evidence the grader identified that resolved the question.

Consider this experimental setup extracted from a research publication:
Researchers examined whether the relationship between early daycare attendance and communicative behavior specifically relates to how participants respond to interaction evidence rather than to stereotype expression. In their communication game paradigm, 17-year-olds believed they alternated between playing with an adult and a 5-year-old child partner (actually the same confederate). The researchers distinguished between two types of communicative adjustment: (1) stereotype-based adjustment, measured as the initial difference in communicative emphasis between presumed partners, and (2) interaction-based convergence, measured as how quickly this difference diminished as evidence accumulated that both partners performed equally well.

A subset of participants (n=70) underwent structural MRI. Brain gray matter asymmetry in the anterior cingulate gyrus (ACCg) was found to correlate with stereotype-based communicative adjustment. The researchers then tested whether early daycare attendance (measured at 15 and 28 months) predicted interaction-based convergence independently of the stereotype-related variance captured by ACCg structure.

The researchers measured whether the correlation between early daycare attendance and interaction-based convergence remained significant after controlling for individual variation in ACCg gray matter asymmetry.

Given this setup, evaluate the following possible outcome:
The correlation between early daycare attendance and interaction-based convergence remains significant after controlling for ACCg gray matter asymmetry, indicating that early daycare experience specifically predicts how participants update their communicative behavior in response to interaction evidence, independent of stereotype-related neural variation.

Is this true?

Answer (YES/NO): NO